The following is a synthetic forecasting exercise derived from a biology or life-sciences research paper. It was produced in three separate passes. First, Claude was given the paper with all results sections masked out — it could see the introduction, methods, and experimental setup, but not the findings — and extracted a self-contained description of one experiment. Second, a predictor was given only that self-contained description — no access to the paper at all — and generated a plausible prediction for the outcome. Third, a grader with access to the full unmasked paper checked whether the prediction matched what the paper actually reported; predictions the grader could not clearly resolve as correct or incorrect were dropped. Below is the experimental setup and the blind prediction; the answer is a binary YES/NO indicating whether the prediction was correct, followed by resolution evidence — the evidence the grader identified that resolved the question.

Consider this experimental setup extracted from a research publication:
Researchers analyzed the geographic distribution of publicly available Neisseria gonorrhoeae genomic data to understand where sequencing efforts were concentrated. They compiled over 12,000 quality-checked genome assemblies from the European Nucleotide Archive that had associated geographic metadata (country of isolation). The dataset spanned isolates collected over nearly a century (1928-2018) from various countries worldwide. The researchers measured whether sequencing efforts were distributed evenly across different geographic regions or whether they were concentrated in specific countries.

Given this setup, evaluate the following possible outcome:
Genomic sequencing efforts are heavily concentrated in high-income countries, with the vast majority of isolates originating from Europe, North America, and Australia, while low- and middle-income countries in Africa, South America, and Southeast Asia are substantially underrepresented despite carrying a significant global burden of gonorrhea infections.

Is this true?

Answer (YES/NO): YES